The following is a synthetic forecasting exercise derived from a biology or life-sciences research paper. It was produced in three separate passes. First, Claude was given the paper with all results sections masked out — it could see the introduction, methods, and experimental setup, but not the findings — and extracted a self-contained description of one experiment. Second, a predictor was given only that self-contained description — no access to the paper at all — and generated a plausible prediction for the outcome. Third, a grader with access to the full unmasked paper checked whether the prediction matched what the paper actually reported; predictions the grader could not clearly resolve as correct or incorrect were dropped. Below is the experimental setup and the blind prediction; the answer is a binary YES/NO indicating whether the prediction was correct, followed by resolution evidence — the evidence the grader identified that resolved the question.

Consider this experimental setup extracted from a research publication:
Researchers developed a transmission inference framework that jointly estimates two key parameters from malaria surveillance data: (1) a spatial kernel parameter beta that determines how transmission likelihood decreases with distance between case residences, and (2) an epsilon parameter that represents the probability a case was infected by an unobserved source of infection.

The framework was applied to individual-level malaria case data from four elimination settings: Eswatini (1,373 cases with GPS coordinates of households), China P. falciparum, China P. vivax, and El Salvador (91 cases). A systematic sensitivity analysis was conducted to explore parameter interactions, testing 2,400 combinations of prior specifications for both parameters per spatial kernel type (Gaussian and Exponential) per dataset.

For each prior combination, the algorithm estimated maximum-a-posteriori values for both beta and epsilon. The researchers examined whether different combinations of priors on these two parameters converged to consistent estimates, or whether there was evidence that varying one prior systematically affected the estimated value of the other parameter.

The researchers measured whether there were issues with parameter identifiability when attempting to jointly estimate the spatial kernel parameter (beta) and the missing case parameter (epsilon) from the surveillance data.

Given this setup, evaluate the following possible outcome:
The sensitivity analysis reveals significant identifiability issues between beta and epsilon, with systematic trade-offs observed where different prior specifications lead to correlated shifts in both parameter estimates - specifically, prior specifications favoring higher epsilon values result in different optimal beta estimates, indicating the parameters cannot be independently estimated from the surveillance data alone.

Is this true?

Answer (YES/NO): NO